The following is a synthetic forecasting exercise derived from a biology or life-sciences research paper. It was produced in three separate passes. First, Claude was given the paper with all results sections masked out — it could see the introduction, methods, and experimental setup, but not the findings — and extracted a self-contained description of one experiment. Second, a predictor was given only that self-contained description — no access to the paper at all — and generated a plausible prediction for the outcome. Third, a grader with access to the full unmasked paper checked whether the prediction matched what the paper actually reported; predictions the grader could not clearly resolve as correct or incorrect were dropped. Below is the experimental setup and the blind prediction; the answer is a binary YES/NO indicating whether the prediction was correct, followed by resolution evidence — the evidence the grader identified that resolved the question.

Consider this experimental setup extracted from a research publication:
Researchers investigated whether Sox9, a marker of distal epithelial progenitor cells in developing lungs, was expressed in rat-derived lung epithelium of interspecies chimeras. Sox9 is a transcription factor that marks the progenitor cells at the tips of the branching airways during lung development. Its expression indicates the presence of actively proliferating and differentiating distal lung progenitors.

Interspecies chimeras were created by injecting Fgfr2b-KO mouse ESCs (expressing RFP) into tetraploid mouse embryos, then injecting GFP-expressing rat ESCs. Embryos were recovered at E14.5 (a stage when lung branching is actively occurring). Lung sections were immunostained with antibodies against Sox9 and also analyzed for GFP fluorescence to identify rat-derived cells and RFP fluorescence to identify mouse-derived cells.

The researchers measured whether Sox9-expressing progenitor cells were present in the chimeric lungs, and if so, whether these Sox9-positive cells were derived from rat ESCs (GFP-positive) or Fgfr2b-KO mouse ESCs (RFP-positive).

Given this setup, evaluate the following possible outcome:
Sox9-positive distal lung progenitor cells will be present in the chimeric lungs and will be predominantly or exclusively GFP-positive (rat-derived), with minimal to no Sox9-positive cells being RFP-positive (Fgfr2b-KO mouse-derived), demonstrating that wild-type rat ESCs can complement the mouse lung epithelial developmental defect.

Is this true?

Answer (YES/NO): YES